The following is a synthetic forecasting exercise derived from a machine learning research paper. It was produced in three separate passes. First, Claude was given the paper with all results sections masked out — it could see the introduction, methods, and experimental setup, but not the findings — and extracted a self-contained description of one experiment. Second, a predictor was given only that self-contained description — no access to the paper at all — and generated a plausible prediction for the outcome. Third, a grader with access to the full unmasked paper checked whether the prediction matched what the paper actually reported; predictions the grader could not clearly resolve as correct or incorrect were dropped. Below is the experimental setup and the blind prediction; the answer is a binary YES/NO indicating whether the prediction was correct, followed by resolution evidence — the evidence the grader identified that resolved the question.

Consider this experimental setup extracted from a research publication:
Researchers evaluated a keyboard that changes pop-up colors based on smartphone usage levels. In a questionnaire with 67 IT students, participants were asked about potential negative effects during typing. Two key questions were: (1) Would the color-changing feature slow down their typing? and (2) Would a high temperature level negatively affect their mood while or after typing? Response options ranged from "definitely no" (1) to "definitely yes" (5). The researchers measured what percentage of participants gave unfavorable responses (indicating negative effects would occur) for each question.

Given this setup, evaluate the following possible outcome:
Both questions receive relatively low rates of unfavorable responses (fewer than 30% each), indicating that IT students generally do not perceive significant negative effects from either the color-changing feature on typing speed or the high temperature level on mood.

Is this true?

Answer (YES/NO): NO